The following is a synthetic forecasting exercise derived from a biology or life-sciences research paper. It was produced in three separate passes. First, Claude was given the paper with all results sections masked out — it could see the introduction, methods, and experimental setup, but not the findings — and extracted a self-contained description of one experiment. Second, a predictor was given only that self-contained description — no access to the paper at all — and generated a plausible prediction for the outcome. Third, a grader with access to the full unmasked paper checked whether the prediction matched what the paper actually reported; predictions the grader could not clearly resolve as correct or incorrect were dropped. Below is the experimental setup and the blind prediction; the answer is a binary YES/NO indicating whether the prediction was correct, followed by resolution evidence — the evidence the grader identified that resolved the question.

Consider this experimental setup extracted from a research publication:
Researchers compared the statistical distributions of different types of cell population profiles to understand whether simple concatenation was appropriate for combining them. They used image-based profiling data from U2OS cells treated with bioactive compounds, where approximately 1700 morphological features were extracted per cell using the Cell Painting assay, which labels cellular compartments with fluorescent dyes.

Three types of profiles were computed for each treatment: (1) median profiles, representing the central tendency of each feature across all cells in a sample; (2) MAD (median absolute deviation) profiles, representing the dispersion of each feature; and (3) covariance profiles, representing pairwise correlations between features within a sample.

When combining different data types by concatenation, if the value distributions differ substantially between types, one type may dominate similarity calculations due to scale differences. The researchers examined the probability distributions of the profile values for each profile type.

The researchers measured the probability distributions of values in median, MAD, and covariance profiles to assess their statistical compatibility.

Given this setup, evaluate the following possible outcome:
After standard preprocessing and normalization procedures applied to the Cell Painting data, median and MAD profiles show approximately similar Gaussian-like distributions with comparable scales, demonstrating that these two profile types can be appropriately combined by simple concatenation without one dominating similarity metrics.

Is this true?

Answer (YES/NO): NO